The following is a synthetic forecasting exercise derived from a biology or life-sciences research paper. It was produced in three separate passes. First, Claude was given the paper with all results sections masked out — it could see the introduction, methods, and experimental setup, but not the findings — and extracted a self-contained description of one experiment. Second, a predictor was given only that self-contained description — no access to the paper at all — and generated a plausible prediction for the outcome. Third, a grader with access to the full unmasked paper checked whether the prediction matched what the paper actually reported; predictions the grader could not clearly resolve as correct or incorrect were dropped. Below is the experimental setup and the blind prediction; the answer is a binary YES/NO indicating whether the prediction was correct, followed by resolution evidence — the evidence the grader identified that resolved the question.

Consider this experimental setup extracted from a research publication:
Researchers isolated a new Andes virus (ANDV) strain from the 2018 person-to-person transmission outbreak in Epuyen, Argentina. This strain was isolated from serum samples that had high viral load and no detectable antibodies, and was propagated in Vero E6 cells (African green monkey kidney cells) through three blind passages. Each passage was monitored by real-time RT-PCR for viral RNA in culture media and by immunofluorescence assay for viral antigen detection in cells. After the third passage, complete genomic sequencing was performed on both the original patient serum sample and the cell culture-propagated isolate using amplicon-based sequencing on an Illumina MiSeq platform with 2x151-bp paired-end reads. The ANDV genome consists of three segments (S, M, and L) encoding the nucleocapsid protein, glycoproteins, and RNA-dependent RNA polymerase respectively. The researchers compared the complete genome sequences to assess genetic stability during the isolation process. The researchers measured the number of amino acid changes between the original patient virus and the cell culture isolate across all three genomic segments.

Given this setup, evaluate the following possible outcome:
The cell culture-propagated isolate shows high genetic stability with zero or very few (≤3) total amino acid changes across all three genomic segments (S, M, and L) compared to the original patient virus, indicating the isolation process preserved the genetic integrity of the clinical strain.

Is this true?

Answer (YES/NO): YES